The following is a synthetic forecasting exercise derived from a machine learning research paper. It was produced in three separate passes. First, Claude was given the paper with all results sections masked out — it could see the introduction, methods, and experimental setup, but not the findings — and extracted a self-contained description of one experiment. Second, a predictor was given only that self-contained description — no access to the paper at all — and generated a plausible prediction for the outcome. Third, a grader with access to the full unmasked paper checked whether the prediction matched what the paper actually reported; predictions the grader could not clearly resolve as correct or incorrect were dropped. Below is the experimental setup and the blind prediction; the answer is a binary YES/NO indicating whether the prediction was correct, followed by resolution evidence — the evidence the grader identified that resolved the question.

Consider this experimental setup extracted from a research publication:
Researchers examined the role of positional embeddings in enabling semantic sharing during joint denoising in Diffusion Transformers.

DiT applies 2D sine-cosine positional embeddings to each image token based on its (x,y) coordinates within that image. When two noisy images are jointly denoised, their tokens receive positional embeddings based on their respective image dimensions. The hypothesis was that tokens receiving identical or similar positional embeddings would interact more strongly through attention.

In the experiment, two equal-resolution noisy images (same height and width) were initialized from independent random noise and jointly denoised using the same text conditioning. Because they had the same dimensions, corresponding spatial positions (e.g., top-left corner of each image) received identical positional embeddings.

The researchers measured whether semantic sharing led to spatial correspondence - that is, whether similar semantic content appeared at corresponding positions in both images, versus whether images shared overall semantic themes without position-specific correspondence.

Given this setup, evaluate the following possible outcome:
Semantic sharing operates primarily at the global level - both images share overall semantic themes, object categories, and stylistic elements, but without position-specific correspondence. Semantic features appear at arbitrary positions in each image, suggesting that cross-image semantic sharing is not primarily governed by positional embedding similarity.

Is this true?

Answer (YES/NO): NO